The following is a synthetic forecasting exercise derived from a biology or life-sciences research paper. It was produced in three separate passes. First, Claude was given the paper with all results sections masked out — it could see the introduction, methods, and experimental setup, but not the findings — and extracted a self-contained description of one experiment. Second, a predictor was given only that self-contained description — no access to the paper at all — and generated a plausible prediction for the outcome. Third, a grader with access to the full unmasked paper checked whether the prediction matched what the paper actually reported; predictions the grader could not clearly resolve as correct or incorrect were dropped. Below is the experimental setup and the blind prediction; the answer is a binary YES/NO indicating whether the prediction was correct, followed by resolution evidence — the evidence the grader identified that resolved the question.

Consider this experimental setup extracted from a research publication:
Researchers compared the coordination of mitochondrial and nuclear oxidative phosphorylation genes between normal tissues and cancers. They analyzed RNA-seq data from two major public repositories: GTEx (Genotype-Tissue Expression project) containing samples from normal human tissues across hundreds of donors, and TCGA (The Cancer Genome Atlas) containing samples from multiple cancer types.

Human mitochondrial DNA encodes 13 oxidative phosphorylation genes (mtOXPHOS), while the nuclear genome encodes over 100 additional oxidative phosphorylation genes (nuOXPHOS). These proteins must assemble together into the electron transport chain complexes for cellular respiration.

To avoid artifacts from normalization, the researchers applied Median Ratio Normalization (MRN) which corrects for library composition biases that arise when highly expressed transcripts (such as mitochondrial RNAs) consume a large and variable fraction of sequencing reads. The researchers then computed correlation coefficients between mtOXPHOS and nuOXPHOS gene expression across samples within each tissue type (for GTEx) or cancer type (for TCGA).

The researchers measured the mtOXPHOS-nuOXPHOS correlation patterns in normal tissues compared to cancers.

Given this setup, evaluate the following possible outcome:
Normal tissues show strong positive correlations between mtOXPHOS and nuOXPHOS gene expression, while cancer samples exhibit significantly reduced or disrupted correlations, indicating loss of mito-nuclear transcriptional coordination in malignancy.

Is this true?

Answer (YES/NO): NO